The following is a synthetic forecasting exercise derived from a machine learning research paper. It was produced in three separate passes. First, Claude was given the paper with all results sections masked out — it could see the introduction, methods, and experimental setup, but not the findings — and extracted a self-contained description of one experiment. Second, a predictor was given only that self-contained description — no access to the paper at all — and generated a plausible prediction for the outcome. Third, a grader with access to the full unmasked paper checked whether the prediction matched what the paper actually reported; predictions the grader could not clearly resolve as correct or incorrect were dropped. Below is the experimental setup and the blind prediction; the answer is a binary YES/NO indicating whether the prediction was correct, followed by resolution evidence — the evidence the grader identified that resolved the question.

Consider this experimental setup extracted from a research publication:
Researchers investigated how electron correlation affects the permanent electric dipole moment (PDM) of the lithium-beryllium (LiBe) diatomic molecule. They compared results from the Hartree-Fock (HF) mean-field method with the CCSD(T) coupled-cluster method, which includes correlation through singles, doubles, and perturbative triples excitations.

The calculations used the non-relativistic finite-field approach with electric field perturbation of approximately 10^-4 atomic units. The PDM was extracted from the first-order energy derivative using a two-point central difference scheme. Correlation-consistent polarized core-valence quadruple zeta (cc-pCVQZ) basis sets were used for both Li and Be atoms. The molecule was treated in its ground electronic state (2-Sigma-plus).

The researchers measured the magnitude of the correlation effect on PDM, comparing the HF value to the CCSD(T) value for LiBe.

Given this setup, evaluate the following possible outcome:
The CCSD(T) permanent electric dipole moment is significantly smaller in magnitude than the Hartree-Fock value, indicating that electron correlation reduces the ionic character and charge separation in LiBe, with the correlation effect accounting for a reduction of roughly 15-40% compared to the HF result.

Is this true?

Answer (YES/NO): YES